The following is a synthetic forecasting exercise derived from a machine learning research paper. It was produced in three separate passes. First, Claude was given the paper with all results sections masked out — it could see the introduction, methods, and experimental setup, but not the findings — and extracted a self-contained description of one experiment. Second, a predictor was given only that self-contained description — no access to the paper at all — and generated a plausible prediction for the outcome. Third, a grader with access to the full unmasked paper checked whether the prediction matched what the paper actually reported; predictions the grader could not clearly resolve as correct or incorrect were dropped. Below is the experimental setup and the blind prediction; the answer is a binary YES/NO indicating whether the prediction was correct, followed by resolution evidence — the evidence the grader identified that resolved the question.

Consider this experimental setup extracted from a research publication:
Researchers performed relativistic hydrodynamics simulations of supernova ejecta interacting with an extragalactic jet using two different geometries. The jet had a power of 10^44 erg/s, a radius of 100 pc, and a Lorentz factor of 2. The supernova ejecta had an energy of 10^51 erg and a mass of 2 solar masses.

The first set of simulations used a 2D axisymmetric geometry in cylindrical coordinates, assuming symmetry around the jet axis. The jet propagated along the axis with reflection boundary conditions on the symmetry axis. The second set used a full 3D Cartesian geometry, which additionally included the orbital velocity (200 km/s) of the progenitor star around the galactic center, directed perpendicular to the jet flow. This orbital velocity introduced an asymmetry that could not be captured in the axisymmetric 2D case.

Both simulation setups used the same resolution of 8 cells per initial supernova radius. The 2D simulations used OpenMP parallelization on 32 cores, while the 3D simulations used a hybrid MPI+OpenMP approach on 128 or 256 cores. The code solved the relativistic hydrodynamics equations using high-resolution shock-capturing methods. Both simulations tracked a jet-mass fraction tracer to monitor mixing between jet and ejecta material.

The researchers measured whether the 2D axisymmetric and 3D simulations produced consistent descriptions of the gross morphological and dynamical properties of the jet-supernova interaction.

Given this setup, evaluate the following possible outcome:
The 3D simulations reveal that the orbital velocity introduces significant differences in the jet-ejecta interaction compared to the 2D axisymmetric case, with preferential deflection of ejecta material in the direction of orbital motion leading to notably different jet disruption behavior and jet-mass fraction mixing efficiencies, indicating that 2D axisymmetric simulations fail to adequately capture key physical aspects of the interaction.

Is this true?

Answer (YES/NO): NO